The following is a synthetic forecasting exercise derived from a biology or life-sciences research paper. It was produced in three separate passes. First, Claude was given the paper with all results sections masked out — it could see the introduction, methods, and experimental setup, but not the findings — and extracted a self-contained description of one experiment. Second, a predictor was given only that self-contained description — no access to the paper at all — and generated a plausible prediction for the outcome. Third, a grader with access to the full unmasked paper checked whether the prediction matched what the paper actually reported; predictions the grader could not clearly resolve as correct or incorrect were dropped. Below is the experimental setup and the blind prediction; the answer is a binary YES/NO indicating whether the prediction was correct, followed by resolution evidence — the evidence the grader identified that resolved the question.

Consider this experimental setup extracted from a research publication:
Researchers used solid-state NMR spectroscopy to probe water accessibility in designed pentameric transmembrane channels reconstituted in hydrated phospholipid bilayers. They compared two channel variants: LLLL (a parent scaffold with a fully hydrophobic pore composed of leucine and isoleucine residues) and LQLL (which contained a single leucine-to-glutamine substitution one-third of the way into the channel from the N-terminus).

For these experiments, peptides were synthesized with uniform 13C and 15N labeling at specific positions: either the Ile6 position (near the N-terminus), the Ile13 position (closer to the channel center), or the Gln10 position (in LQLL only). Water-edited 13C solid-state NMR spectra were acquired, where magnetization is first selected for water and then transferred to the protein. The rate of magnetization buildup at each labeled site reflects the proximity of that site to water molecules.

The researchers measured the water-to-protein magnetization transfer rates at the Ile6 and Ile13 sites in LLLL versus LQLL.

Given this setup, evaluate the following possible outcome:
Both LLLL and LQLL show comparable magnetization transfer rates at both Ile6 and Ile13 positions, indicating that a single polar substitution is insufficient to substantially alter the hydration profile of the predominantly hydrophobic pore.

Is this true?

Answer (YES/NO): NO